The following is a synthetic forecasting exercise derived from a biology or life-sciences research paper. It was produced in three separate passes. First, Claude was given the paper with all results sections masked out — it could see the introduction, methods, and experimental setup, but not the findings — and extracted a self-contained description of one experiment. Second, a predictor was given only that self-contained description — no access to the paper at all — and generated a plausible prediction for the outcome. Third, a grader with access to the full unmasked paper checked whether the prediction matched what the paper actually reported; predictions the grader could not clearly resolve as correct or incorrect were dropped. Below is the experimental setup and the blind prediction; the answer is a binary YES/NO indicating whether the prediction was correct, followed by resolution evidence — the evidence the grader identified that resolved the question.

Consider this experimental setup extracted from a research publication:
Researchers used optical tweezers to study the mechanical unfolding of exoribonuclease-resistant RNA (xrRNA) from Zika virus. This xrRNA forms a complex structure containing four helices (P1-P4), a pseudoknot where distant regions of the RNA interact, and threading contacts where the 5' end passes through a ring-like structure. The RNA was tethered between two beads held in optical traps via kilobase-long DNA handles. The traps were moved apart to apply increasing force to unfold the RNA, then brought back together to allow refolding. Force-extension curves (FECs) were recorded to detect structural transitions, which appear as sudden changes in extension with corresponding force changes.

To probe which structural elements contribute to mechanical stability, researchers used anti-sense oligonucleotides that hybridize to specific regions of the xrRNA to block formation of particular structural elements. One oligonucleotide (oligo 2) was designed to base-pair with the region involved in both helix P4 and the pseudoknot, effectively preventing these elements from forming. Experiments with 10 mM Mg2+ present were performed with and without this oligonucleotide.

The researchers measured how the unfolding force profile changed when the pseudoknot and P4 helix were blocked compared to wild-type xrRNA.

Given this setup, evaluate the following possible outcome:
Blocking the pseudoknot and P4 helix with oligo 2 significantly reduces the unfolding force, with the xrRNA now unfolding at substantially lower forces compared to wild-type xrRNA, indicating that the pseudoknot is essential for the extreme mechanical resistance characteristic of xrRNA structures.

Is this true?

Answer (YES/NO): YES